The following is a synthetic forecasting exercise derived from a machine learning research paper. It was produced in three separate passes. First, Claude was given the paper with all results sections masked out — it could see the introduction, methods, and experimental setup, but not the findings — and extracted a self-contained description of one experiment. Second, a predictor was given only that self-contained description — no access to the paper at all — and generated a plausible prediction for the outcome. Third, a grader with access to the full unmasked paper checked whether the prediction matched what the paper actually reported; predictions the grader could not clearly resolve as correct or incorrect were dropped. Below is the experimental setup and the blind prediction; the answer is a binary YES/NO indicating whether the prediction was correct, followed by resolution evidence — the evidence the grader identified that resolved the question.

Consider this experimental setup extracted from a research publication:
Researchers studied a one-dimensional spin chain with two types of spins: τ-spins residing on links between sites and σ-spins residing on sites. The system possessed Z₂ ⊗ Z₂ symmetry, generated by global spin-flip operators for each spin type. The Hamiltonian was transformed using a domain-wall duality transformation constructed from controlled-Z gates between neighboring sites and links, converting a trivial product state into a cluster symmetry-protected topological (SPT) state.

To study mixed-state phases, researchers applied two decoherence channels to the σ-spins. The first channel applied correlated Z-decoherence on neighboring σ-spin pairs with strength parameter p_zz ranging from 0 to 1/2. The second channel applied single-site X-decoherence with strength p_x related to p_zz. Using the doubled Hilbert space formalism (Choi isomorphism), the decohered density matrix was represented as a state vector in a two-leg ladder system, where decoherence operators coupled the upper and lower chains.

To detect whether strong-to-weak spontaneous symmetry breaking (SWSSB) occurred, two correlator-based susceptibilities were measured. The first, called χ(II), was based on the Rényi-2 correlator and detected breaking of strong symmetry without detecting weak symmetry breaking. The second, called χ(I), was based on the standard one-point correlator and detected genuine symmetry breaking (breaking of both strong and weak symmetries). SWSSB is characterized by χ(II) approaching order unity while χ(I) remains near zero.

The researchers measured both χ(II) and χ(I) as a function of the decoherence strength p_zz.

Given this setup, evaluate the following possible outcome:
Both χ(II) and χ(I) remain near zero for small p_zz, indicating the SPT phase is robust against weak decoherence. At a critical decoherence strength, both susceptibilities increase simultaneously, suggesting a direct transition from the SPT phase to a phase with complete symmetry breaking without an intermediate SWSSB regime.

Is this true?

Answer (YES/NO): NO